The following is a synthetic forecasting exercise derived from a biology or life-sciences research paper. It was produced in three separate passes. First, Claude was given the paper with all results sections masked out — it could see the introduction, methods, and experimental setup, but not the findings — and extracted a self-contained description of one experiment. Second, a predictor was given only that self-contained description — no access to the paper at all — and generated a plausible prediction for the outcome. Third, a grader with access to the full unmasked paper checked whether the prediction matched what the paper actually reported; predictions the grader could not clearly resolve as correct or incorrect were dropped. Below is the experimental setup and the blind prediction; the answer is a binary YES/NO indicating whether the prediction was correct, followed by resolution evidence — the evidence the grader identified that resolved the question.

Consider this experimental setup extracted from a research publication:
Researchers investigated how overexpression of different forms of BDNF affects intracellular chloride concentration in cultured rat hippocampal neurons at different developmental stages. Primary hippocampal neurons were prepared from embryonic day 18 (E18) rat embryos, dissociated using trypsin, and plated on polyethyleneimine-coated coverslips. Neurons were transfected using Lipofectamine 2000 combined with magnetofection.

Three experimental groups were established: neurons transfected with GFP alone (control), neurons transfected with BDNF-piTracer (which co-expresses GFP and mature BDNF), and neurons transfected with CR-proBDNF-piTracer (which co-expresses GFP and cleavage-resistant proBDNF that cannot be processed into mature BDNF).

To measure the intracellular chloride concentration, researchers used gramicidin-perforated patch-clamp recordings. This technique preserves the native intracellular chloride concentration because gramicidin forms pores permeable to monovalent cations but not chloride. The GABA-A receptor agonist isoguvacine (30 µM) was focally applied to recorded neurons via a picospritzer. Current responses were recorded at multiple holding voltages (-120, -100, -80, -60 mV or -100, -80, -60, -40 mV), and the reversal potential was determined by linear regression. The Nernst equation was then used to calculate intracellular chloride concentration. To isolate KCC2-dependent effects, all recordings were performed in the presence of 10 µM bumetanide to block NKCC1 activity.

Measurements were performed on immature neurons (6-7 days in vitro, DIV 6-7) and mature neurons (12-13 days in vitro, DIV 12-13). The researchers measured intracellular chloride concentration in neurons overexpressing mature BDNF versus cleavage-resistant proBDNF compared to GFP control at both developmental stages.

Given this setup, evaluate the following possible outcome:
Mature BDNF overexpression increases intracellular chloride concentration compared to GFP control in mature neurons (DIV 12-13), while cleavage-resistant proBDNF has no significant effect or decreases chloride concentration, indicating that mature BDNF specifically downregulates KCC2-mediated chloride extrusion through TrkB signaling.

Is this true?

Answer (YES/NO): NO